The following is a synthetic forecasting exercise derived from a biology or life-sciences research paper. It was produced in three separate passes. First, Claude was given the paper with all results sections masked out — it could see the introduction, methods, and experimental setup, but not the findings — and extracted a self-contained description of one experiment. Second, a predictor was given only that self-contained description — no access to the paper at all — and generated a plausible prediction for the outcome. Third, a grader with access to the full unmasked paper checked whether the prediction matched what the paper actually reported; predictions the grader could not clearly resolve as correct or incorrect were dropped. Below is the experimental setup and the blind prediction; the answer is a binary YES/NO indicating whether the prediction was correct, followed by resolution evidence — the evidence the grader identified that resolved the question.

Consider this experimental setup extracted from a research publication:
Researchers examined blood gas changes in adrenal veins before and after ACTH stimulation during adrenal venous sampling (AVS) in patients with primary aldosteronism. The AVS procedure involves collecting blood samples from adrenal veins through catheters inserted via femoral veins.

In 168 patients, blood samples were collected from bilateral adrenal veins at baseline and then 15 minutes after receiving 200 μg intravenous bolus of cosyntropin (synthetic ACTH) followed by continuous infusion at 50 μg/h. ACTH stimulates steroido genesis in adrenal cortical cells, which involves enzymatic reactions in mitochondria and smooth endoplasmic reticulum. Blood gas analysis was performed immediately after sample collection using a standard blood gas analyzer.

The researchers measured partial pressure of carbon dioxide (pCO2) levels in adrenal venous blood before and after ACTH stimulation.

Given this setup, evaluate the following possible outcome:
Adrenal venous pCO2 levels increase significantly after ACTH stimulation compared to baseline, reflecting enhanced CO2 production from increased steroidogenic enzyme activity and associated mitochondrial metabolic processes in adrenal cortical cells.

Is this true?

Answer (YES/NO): YES